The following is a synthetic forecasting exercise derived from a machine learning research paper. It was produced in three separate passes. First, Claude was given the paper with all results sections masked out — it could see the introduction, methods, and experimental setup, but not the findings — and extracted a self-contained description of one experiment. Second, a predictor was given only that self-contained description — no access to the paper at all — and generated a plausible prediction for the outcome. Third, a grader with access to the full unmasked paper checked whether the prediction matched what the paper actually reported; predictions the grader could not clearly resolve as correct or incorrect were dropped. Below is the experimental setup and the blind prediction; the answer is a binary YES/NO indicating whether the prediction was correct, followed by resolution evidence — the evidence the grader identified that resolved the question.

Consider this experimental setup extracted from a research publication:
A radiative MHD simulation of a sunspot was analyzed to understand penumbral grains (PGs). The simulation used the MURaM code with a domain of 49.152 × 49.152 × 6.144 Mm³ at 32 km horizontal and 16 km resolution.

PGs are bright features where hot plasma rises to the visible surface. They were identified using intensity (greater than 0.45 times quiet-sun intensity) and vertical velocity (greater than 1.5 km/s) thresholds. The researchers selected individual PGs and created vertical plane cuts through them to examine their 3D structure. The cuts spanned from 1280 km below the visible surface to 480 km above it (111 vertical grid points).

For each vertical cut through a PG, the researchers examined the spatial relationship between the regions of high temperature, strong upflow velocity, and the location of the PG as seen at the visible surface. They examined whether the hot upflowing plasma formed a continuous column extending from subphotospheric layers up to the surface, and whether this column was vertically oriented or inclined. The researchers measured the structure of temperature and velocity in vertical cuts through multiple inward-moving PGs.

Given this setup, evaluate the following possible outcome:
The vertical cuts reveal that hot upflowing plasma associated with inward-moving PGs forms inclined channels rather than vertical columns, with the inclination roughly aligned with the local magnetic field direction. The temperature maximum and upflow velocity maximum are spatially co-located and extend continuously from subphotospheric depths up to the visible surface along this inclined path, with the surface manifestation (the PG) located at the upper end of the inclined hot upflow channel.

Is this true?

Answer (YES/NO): NO